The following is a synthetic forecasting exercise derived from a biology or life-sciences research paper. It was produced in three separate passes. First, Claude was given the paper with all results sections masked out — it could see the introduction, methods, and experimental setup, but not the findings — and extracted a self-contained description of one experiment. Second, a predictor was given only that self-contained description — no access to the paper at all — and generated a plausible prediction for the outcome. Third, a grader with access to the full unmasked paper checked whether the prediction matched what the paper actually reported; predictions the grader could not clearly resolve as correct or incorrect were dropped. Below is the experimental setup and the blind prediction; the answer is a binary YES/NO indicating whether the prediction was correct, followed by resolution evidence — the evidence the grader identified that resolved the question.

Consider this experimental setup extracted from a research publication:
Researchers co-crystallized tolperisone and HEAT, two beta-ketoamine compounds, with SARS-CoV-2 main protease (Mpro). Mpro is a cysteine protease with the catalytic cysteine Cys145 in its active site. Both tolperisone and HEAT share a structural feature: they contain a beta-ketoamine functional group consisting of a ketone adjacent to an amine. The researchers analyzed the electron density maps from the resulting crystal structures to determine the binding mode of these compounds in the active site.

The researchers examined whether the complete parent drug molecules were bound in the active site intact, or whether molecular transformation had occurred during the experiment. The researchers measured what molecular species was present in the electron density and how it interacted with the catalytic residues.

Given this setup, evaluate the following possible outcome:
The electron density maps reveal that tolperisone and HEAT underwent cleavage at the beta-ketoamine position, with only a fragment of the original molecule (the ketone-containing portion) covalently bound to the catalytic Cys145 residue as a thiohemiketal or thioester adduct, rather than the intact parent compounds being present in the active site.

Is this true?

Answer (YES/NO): NO